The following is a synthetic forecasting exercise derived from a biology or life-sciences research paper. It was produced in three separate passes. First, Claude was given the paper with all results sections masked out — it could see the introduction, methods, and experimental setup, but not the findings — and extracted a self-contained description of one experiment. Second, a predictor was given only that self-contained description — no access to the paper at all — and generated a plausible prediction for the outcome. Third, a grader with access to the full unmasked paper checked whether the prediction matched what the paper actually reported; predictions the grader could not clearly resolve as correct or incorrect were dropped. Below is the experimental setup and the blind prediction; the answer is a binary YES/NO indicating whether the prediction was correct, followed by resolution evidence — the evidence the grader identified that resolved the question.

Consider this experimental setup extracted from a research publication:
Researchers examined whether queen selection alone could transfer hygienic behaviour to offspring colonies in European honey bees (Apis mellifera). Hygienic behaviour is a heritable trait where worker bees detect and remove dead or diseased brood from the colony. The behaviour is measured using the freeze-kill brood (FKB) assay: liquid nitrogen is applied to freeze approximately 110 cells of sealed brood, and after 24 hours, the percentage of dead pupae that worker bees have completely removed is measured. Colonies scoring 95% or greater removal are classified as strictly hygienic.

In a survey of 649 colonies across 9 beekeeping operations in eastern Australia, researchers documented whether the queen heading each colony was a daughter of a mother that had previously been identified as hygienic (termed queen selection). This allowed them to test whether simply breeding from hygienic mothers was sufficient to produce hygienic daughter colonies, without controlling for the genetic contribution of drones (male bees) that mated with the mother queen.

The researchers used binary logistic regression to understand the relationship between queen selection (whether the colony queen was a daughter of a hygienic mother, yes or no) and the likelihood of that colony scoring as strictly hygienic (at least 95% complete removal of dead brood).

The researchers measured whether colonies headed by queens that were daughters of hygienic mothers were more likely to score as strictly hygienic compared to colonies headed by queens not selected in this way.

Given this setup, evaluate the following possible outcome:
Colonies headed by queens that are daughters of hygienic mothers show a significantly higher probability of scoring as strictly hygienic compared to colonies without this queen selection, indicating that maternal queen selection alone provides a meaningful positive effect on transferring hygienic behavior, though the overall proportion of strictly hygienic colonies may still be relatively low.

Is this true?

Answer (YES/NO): YES